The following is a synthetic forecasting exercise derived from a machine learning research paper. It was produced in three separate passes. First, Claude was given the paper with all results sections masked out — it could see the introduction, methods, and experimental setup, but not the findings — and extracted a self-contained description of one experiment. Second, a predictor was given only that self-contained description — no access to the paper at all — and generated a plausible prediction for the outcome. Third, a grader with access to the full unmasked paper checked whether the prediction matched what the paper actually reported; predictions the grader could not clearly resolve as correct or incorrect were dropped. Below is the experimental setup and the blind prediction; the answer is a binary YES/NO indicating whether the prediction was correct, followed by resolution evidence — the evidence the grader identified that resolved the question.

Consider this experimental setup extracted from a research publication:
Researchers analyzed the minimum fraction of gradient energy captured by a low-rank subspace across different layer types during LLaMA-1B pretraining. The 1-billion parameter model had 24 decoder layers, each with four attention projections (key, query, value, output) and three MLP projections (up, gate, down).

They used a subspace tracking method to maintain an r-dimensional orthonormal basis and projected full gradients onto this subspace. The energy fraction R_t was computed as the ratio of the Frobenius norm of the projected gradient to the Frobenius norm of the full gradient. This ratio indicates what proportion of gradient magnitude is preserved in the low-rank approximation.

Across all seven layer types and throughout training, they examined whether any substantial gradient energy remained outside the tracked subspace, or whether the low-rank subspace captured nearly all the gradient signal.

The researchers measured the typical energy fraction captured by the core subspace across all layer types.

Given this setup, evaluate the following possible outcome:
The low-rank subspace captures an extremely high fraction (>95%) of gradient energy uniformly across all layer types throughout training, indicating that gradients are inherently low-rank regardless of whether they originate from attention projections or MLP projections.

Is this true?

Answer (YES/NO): NO